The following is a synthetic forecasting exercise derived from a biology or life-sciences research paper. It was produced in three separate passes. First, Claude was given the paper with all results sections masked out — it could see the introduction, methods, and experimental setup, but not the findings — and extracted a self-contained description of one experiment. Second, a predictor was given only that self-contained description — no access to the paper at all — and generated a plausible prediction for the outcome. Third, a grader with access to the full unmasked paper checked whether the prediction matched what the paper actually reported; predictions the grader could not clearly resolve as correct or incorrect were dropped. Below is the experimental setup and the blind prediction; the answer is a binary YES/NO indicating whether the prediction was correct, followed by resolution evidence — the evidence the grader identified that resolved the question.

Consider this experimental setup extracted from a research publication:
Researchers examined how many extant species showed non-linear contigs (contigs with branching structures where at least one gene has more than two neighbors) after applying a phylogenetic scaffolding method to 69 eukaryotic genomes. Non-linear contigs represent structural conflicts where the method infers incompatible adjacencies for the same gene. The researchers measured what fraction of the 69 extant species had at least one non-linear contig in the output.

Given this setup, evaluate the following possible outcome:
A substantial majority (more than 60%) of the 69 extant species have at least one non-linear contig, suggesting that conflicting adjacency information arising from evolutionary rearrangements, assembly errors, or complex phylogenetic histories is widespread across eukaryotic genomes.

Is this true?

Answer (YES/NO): YES